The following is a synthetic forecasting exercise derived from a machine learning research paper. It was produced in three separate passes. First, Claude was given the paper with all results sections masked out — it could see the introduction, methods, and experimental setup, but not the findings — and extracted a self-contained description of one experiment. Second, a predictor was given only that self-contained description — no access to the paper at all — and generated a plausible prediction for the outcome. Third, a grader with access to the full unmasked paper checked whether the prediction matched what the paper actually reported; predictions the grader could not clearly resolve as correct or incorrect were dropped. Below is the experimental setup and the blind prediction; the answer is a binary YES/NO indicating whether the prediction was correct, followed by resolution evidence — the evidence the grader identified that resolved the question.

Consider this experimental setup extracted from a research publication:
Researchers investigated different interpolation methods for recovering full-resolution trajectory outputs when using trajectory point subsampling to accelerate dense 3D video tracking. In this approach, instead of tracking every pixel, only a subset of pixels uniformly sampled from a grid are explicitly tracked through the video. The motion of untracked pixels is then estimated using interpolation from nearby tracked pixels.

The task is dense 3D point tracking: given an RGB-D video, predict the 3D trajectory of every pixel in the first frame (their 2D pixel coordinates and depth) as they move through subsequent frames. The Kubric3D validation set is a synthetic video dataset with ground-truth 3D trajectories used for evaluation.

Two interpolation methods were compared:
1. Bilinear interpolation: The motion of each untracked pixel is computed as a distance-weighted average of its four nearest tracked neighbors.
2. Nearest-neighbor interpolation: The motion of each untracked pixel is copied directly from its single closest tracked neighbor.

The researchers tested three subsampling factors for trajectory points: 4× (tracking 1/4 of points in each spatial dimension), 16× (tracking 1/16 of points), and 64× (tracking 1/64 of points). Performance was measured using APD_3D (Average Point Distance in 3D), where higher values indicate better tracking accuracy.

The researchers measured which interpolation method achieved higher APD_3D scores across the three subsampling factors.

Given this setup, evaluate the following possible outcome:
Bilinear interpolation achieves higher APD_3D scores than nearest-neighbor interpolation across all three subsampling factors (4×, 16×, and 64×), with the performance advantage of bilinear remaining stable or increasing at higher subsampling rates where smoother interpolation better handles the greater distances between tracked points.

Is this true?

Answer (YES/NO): NO